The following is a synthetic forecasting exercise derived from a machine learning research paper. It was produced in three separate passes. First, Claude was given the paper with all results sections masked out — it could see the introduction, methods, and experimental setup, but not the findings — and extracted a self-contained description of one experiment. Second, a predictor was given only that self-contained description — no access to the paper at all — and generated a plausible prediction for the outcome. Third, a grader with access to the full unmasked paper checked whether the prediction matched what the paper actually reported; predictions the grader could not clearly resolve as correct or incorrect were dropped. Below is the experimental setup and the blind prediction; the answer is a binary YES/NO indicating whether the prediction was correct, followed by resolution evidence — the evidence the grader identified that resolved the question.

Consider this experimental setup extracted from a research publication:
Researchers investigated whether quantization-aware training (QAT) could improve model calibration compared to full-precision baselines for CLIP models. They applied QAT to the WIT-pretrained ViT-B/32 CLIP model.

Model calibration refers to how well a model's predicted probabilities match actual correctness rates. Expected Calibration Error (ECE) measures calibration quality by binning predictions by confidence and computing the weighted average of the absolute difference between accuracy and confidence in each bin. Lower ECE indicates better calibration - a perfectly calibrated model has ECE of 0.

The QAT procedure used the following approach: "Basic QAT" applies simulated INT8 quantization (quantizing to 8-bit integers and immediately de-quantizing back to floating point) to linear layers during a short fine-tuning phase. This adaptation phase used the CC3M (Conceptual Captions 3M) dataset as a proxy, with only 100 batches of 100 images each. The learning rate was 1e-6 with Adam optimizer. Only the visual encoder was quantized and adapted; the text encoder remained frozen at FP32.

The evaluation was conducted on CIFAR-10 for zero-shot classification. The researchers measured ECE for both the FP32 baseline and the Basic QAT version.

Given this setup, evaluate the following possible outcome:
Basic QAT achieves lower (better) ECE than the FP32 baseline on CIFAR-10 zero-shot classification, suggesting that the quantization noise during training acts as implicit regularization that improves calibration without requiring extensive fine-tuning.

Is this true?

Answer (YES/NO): YES